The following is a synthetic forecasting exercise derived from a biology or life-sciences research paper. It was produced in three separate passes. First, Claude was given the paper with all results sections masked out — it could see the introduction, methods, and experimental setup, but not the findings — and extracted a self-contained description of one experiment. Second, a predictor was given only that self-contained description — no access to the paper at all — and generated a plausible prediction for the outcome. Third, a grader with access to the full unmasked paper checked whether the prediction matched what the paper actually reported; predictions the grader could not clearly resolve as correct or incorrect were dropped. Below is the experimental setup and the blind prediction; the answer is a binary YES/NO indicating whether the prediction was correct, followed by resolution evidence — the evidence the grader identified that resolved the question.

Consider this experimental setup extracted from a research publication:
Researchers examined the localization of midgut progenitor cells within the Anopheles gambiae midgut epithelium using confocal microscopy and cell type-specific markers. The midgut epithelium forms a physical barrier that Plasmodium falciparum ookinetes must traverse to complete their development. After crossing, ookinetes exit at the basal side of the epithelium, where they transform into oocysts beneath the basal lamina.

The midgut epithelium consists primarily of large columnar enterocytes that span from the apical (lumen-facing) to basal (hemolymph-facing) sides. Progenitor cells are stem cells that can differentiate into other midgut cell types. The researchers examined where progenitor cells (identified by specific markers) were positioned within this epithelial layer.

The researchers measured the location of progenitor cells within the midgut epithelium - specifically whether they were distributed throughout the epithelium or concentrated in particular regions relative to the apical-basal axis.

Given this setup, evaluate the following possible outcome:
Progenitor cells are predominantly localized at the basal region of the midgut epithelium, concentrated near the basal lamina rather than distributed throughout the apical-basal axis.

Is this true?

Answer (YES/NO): YES